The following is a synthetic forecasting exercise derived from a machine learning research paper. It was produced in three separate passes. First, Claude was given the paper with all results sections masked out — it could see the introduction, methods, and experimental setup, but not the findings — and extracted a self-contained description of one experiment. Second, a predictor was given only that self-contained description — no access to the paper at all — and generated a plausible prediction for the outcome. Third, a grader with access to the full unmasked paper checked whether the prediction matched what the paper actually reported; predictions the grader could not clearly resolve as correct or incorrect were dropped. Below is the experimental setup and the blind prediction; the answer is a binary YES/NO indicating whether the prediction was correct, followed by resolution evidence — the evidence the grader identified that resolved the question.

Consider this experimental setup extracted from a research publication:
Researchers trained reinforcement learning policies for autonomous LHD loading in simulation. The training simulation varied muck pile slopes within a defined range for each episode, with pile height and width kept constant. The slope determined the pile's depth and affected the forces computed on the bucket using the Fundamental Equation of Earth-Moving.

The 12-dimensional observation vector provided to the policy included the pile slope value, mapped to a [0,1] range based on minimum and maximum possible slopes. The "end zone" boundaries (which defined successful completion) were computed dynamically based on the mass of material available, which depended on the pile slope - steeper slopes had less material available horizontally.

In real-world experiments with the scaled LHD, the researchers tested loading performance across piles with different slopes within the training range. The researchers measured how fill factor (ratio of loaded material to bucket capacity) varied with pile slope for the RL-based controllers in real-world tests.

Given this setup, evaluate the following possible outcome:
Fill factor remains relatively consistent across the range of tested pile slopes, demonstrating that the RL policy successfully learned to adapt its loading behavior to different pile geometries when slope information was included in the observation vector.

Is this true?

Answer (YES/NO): NO